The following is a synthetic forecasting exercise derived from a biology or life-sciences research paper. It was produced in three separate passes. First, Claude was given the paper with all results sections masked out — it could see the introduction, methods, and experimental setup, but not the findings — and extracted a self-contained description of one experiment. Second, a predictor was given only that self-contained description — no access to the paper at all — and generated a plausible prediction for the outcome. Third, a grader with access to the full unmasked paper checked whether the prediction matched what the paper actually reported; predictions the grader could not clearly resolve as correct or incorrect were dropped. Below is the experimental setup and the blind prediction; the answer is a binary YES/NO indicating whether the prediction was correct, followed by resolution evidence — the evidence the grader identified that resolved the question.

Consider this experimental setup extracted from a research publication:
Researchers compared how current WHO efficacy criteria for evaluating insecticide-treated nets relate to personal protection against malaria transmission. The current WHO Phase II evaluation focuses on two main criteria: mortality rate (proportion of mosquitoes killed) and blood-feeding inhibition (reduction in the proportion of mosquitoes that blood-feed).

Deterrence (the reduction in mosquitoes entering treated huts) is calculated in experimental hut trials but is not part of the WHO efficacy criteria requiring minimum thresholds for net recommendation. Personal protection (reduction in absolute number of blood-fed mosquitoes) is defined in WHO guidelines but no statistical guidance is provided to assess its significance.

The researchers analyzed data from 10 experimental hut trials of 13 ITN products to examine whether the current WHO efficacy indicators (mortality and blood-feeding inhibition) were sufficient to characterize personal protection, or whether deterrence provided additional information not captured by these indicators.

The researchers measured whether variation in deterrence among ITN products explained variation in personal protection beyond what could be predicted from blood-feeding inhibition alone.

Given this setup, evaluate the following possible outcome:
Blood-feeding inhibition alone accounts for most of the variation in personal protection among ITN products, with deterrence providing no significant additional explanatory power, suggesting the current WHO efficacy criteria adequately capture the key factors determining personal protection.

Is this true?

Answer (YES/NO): NO